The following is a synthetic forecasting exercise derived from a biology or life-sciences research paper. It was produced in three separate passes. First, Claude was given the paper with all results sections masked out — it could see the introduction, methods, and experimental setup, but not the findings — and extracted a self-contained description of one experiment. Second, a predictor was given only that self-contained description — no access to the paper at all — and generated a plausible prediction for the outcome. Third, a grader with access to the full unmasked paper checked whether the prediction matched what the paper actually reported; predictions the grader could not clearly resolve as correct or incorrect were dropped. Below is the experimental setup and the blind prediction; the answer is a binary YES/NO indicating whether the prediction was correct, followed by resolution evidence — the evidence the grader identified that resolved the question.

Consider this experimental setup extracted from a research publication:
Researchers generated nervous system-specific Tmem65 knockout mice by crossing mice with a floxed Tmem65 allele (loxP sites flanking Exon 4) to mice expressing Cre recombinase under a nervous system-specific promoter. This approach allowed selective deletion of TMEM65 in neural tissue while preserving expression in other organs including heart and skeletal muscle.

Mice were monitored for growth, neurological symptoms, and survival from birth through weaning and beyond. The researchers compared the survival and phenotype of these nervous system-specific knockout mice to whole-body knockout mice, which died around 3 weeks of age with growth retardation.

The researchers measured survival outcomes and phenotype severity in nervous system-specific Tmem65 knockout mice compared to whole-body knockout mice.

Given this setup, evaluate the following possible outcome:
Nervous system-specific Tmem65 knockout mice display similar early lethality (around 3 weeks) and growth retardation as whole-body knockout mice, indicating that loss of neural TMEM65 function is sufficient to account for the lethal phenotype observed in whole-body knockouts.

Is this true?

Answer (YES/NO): YES